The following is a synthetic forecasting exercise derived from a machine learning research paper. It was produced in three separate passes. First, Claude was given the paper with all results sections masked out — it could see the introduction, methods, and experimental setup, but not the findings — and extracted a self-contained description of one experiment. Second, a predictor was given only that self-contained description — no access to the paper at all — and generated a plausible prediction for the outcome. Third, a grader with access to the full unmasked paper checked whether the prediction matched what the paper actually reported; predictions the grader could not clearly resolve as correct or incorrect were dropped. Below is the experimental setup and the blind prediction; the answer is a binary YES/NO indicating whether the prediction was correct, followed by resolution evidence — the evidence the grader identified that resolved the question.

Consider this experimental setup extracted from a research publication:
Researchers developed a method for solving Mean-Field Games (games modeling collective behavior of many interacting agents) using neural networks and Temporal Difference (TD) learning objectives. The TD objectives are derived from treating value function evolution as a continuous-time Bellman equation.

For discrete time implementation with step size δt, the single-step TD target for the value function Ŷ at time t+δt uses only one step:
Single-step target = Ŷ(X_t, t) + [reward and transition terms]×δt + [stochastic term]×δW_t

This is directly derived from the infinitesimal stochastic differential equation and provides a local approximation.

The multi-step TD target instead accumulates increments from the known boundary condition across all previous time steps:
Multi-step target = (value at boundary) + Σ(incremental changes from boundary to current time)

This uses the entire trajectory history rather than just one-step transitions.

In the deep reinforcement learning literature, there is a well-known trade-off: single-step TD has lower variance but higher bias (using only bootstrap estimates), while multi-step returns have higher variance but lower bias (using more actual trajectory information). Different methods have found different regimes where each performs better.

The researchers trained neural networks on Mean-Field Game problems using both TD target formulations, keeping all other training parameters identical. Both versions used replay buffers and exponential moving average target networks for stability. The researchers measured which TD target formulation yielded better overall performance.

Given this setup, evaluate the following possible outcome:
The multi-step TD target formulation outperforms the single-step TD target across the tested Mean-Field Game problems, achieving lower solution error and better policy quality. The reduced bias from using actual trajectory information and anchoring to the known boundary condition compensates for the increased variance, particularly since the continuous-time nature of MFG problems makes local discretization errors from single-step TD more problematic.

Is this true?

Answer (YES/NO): YES